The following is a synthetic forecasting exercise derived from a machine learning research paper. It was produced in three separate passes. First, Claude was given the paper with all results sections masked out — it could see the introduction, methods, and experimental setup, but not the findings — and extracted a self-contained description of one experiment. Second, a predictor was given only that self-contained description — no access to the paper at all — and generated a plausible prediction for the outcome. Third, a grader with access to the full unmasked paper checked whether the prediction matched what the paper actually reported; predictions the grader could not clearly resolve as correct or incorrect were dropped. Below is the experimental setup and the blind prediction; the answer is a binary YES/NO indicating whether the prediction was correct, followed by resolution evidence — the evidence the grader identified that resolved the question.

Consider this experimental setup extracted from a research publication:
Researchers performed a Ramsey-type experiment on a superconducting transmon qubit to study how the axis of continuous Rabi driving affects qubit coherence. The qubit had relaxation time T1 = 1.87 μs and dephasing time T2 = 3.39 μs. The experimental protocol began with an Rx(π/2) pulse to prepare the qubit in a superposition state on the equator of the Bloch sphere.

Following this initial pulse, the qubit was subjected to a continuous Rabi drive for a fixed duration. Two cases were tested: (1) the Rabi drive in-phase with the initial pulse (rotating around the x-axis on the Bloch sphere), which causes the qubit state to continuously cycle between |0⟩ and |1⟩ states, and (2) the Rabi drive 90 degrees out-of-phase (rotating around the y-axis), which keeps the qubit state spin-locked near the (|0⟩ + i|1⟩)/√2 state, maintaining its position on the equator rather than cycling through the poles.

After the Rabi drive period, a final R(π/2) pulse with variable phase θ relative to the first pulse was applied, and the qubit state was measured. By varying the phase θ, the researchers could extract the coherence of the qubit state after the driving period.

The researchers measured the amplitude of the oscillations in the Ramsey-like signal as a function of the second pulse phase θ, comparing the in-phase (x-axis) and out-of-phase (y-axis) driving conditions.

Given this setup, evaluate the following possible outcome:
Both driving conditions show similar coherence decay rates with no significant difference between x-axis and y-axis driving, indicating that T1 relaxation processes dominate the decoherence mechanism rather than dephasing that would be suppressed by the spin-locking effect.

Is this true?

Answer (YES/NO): NO